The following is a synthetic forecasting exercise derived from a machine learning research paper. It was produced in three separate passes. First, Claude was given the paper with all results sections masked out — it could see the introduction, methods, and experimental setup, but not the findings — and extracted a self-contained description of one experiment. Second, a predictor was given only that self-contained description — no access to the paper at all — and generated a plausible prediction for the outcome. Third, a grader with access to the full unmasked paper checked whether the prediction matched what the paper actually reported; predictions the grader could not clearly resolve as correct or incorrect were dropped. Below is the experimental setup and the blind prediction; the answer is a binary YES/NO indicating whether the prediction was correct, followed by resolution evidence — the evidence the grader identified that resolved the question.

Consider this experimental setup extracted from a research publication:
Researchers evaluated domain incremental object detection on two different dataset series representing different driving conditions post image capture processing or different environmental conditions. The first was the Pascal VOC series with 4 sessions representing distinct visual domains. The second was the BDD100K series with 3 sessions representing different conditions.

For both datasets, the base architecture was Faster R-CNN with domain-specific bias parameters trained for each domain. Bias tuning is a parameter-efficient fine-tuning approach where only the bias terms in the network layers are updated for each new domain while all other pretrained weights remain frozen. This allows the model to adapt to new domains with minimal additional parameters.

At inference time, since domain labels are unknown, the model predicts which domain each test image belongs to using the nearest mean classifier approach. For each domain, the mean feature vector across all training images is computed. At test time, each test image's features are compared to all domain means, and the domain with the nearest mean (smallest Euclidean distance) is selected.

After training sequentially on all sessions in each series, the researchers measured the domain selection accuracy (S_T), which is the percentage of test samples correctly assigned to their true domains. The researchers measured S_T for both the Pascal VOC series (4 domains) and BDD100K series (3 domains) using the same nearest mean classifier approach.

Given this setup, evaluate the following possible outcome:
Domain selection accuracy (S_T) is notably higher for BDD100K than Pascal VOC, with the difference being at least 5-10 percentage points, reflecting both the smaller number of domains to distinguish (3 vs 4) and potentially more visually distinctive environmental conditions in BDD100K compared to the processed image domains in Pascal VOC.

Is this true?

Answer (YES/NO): YES